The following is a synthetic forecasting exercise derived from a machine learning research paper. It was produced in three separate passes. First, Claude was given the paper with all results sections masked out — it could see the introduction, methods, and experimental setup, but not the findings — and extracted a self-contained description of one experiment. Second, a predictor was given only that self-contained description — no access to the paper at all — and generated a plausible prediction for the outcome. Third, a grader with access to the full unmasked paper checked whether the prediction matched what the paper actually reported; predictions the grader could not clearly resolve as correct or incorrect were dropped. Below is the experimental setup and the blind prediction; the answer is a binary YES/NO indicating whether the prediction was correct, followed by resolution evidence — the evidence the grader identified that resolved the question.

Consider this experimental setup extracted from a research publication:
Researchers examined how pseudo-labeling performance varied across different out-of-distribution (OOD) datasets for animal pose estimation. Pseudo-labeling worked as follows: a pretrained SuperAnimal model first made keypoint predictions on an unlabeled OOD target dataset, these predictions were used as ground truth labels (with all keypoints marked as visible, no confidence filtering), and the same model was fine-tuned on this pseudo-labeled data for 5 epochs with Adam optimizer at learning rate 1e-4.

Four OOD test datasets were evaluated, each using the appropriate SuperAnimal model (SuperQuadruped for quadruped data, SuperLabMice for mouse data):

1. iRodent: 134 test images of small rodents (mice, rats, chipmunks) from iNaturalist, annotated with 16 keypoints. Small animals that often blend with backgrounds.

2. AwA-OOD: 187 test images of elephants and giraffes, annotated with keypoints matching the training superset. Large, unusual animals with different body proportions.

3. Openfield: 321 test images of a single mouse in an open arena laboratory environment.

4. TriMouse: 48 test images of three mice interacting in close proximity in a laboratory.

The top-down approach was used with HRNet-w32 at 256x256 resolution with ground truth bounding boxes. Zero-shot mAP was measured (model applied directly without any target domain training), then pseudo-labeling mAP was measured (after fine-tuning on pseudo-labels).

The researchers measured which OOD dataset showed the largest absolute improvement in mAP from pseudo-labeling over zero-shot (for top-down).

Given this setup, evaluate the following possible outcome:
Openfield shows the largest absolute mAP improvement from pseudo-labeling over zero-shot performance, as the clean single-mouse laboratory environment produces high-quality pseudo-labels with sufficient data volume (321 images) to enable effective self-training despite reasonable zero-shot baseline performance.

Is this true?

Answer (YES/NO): YES